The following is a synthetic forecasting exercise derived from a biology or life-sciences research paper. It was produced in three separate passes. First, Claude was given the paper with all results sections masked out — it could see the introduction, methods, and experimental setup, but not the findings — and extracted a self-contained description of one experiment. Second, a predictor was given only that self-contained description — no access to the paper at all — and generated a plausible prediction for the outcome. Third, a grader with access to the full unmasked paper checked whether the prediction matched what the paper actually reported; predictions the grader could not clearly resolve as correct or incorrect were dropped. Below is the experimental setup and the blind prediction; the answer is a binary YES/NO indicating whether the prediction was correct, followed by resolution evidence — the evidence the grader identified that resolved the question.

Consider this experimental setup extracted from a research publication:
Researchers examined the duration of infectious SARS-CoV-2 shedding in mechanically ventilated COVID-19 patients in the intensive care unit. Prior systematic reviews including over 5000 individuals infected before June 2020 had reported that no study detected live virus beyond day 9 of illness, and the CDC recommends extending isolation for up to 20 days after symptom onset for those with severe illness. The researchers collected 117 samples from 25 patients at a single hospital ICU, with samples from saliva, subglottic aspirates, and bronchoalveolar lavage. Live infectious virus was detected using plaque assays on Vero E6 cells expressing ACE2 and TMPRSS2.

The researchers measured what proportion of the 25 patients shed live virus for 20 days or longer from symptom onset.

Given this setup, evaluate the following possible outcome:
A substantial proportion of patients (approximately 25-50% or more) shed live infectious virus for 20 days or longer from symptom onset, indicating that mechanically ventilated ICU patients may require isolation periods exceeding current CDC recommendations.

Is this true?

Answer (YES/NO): YES